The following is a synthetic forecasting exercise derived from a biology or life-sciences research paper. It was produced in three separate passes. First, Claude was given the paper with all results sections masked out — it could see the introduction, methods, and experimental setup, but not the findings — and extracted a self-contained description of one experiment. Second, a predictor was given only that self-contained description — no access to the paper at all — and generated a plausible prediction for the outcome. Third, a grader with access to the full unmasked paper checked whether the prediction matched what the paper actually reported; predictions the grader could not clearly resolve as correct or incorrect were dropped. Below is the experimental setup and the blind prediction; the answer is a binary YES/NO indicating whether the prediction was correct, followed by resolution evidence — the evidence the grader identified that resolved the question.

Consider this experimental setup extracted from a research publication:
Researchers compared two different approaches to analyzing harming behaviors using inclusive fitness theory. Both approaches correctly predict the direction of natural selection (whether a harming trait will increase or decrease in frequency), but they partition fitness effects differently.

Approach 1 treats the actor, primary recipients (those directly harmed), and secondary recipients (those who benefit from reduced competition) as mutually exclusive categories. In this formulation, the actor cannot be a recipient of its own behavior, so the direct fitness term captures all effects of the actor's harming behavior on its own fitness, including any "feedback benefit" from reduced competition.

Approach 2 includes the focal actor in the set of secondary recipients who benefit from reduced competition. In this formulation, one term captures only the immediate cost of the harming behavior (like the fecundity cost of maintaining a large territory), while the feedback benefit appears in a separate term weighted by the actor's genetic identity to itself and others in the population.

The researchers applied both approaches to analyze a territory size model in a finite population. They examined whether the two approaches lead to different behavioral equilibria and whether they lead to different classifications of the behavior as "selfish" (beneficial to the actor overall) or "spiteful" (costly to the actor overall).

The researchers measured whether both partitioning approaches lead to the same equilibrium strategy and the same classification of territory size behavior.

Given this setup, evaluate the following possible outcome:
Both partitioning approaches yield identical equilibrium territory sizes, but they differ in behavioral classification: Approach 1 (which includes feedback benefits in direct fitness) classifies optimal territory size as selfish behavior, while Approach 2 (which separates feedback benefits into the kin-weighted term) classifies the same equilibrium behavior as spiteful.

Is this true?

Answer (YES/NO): YES